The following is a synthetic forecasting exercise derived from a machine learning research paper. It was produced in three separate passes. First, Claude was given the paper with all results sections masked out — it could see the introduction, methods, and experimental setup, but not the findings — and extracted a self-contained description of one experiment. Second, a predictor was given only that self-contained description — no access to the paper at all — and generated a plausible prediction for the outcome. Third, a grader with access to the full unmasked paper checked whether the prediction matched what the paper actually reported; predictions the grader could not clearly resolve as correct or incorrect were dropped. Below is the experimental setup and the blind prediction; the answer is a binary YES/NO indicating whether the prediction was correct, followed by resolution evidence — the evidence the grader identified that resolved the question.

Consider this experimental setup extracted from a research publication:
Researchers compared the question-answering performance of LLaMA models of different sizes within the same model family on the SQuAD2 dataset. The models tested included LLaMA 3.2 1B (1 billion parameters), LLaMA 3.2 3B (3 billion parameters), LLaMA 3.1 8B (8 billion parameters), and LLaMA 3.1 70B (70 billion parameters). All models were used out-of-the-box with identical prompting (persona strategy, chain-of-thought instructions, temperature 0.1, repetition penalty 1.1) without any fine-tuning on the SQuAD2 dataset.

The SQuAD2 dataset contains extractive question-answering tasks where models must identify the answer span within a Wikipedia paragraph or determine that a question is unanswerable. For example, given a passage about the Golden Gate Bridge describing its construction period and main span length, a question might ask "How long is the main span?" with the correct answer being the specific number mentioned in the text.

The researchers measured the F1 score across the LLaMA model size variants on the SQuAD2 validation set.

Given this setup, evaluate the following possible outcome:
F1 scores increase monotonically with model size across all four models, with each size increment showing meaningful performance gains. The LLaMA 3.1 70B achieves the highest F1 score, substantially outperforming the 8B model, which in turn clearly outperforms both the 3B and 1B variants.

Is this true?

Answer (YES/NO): NO